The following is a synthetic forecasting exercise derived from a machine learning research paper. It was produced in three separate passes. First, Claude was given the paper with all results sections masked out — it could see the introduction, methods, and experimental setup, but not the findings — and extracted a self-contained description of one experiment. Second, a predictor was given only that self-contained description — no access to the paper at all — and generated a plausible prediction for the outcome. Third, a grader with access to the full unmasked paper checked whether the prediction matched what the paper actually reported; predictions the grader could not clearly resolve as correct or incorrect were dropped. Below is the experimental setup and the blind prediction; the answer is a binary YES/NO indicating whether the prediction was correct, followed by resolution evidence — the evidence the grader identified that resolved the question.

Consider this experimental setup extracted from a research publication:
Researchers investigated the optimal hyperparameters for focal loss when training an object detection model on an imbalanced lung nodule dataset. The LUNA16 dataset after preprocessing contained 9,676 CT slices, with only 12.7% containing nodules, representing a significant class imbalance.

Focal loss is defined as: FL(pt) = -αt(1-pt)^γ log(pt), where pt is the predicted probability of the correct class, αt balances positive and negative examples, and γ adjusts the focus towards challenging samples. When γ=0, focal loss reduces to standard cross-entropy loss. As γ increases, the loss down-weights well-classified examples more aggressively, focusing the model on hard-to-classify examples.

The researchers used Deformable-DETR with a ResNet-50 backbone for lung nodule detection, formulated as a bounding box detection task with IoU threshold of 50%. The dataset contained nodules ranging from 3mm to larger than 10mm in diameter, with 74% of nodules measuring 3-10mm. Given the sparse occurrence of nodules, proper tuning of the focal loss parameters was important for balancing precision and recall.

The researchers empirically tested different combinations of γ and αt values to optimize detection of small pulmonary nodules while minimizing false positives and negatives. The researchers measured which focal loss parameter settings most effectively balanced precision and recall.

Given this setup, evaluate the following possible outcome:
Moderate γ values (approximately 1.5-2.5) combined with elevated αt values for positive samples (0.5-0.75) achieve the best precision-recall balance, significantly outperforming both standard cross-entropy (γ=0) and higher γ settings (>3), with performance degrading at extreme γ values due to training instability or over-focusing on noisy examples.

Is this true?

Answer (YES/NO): NO